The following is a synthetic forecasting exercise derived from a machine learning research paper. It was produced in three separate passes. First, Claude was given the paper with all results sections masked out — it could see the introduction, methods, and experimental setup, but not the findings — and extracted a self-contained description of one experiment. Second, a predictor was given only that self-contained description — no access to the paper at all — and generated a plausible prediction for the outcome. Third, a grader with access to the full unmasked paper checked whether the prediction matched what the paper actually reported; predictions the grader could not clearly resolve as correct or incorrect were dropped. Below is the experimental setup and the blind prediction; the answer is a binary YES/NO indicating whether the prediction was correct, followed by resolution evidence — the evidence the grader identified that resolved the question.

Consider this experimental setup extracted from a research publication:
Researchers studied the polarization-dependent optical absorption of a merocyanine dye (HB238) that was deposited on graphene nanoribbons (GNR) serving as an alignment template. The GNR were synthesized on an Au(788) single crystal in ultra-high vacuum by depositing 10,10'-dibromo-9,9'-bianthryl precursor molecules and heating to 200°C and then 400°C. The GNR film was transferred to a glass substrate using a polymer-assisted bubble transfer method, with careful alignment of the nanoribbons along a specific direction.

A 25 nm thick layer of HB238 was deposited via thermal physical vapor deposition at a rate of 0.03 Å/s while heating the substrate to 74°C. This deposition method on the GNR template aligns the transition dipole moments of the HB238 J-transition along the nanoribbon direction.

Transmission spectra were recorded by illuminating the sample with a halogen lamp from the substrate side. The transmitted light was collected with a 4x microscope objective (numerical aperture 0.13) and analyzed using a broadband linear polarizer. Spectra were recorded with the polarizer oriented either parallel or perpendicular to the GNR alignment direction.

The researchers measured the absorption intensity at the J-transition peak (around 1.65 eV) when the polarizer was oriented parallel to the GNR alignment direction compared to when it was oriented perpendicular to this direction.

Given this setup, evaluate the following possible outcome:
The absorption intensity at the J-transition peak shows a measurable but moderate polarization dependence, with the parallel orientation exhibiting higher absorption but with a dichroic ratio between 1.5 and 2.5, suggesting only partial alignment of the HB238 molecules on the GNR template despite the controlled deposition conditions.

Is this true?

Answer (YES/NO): NO